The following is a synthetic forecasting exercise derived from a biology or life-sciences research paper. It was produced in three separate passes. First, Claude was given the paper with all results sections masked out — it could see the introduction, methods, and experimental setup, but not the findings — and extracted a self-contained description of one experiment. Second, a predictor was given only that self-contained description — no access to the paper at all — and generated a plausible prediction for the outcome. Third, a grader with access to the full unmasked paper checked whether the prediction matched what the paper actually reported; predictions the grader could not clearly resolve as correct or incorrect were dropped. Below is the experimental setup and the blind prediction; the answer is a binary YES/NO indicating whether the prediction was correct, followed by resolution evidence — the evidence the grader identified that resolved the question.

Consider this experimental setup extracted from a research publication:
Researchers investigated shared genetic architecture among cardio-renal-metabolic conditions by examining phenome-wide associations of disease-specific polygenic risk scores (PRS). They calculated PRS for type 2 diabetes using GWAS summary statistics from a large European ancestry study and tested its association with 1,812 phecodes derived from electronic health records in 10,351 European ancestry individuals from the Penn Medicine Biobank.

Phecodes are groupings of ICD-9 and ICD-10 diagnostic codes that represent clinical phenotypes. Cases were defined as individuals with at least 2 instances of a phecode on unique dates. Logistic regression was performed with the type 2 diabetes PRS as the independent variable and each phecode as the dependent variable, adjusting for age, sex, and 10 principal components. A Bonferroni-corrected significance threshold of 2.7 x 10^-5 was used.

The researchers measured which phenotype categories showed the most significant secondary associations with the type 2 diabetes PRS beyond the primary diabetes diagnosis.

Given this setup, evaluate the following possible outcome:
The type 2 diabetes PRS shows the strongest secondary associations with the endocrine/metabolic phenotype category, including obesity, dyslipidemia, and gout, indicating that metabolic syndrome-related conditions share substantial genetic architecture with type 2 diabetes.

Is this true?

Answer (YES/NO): NO